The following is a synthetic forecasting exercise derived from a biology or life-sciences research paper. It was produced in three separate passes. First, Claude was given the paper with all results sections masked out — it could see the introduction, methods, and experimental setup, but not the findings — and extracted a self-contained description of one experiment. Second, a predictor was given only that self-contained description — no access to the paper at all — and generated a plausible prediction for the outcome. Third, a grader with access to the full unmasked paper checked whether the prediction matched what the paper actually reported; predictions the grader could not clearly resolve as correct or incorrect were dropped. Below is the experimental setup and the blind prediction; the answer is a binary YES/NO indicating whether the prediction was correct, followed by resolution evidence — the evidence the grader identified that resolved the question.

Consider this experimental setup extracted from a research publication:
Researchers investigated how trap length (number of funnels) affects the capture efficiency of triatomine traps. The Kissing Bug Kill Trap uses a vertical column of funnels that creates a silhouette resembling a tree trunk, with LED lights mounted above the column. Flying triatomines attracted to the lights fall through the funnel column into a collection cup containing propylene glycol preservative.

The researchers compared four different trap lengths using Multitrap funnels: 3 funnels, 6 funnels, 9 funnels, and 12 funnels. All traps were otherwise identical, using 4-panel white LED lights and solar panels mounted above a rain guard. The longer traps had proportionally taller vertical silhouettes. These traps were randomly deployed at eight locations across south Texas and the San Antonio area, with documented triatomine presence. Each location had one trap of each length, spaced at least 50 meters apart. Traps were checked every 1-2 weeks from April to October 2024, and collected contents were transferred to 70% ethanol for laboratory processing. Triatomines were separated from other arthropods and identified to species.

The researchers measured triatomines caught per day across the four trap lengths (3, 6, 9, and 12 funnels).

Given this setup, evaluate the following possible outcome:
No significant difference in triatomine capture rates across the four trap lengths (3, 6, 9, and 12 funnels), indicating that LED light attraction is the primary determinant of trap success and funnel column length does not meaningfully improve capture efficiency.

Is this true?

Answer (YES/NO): YES